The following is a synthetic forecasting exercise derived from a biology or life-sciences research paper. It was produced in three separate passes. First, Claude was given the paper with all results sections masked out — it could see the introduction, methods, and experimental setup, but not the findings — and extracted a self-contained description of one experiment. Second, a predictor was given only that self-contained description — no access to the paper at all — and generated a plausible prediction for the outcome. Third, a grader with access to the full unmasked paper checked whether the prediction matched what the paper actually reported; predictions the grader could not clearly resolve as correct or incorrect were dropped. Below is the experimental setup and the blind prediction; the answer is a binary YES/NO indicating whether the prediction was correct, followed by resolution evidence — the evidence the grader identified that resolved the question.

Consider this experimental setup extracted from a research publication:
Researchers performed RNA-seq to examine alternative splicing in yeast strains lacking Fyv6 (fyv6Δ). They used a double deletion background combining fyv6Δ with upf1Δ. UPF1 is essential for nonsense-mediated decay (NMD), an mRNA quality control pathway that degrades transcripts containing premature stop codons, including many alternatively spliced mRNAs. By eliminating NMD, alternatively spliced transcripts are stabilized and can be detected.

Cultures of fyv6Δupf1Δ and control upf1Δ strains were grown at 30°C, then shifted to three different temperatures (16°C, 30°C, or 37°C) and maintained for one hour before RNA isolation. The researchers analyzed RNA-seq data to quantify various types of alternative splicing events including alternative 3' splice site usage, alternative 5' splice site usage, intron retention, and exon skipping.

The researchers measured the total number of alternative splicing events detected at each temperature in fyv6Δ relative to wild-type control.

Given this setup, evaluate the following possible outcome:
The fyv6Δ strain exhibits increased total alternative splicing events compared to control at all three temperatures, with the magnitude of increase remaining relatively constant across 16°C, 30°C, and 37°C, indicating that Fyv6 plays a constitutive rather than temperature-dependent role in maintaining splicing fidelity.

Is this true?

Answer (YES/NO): NO